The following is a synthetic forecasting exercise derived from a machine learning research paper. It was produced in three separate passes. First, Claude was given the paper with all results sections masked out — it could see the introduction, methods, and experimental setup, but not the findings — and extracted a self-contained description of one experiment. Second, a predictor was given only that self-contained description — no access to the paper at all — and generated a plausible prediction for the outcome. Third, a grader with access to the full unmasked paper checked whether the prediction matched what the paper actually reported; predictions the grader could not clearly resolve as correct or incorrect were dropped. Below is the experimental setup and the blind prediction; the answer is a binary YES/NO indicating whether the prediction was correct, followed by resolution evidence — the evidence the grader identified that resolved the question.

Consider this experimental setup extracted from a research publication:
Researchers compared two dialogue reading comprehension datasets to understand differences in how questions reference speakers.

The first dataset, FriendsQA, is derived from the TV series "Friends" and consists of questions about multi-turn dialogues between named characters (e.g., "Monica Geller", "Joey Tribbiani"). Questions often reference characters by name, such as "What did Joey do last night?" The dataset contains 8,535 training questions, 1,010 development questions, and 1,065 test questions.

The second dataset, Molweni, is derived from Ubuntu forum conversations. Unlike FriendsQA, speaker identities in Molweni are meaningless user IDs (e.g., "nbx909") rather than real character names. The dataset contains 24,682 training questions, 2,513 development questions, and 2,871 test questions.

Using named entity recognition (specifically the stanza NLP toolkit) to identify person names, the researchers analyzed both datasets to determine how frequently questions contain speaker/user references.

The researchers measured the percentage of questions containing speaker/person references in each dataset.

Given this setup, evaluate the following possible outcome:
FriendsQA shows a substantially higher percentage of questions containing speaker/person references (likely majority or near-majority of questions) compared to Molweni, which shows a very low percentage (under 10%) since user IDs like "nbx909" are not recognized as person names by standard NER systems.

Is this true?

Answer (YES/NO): NO